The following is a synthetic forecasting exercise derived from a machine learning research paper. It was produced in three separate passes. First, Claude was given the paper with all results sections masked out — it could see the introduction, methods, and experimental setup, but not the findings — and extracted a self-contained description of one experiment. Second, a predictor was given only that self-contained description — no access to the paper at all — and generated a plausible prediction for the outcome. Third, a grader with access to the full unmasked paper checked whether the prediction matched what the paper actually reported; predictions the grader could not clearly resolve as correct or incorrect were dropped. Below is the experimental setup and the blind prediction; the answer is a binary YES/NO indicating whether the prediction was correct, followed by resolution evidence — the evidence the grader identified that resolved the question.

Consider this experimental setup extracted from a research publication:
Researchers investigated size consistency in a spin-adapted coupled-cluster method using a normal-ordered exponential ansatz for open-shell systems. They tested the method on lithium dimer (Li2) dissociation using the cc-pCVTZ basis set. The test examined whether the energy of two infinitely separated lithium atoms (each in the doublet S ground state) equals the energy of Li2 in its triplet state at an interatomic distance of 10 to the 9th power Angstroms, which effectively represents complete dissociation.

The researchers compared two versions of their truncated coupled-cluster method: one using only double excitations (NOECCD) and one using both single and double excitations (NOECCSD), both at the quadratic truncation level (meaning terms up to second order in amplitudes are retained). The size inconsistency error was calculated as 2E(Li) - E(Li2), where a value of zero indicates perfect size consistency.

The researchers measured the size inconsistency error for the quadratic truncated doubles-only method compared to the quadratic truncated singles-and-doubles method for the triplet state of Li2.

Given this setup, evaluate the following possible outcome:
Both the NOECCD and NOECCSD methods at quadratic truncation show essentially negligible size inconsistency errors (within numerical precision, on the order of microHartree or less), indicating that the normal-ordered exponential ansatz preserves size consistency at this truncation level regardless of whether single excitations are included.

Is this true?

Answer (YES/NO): NO